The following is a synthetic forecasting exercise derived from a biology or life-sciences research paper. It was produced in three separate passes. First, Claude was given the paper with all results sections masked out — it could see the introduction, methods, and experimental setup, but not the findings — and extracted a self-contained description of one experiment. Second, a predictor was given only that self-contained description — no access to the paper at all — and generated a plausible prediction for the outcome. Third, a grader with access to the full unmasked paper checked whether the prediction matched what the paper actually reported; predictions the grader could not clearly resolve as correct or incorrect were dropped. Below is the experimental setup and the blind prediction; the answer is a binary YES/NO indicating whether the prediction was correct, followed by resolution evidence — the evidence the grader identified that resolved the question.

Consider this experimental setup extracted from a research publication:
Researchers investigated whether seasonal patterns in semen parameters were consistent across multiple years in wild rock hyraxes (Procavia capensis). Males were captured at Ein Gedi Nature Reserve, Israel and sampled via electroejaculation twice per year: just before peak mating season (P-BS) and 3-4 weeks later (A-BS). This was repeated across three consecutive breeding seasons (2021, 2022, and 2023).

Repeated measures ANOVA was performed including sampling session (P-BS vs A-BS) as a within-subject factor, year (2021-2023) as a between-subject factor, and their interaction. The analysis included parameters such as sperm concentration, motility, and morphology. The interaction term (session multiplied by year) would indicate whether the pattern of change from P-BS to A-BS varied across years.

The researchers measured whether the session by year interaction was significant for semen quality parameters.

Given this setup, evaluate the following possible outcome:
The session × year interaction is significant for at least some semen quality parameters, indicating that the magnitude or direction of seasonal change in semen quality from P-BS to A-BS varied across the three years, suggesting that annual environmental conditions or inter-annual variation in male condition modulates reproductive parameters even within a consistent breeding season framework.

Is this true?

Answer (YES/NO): NO